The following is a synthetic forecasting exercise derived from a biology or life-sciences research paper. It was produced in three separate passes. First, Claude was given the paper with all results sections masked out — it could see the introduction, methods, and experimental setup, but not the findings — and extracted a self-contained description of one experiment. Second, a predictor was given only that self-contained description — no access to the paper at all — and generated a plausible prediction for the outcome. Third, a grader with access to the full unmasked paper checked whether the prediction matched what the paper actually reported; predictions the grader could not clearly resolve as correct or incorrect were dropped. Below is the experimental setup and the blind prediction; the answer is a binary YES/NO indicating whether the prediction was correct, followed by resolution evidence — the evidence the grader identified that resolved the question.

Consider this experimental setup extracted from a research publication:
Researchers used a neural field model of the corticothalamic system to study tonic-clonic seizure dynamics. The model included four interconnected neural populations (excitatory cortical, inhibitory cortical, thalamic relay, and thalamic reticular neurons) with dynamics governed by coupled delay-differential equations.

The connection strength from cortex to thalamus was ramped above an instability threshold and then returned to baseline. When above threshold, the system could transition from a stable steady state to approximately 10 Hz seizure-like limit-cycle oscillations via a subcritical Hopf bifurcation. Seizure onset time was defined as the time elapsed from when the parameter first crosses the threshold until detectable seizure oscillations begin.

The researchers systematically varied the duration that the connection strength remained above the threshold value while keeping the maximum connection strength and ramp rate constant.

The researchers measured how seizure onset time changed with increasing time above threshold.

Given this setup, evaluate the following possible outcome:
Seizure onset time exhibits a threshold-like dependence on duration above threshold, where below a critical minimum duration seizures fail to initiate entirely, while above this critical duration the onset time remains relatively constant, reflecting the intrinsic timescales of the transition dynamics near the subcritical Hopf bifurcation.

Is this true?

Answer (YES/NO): NO